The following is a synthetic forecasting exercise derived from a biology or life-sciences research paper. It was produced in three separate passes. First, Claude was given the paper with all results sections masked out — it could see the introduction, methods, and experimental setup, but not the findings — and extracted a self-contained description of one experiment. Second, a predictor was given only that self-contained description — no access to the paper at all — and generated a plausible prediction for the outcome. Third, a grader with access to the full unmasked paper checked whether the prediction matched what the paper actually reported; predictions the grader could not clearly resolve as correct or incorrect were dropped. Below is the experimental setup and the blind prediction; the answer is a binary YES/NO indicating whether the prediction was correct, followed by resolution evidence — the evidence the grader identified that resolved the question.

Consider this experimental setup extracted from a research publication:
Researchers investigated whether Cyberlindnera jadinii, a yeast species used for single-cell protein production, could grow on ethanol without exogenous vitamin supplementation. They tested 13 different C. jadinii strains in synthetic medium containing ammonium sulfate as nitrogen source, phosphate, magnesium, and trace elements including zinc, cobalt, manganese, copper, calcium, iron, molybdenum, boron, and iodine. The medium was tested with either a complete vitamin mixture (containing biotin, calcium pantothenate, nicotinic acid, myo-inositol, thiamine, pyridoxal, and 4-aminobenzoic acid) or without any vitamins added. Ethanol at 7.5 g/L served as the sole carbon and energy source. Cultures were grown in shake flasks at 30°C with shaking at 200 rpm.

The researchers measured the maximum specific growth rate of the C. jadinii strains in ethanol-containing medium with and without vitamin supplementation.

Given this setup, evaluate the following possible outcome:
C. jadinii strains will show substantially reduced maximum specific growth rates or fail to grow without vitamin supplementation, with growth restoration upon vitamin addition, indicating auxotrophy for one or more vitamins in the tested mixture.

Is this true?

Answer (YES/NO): NO